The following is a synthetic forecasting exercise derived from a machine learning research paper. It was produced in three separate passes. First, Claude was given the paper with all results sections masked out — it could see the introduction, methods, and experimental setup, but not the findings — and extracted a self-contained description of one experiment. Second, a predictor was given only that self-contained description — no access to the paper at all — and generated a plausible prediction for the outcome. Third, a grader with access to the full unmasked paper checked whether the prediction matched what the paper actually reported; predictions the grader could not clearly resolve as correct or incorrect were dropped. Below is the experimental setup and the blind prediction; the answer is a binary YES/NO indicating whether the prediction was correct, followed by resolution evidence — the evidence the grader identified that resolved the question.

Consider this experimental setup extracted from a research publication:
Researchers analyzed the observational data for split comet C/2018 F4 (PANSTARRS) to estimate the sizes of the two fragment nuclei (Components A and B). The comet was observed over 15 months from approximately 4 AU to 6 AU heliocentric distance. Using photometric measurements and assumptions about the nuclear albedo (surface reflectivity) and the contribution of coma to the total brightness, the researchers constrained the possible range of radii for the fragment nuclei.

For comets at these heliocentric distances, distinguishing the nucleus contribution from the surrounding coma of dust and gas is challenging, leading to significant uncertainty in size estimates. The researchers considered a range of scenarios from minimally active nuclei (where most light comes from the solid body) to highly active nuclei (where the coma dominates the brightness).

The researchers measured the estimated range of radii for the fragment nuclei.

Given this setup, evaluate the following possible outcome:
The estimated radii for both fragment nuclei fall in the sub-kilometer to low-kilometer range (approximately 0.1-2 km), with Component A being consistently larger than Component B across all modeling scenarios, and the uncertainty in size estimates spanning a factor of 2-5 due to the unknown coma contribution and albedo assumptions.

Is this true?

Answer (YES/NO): NO